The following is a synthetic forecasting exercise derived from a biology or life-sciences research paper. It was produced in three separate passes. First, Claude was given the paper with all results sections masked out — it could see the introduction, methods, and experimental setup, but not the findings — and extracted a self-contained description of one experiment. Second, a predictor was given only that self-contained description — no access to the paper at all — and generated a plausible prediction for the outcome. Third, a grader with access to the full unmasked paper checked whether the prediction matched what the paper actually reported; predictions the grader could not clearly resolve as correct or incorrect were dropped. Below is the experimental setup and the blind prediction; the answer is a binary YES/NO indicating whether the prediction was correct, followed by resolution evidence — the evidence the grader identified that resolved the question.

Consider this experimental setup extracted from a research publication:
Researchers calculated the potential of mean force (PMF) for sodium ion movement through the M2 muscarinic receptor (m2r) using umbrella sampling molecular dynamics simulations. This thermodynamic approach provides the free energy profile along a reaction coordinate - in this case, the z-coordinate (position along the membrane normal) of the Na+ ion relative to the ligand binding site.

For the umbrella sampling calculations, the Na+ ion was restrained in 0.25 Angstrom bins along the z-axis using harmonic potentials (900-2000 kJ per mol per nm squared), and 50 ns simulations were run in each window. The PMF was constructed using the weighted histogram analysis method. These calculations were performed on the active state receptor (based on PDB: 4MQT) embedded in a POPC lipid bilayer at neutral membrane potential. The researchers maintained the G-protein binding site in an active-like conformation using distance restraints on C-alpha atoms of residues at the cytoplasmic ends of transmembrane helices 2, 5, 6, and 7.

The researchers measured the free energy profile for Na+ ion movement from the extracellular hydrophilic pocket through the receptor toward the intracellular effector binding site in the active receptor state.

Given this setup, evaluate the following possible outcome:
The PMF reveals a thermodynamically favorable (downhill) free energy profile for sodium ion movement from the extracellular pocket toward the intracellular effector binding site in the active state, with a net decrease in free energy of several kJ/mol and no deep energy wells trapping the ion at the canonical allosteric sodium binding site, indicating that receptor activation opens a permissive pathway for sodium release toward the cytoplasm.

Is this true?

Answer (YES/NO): NO